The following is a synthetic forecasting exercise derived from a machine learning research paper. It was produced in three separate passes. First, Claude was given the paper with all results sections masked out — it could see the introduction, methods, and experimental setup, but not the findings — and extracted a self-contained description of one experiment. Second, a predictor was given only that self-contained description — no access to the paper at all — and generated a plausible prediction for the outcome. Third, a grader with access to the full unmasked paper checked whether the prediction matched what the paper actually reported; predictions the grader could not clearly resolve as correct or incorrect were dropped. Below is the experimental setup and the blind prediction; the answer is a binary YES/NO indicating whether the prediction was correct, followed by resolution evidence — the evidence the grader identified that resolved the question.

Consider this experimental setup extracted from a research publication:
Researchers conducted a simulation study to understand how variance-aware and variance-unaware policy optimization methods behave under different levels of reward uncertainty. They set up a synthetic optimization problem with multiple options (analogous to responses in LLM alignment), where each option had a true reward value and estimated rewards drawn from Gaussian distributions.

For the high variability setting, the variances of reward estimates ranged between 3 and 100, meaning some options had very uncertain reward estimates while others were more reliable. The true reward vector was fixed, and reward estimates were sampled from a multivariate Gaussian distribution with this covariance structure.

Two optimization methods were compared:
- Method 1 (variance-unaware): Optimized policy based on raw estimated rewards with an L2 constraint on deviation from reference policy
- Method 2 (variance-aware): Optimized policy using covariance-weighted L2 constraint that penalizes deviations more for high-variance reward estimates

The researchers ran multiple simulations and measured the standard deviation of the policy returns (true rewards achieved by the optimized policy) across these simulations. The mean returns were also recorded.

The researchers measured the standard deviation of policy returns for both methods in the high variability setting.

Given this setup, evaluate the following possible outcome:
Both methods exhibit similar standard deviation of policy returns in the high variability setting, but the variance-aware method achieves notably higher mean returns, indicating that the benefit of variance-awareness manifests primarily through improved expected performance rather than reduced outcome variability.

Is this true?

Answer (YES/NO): NO